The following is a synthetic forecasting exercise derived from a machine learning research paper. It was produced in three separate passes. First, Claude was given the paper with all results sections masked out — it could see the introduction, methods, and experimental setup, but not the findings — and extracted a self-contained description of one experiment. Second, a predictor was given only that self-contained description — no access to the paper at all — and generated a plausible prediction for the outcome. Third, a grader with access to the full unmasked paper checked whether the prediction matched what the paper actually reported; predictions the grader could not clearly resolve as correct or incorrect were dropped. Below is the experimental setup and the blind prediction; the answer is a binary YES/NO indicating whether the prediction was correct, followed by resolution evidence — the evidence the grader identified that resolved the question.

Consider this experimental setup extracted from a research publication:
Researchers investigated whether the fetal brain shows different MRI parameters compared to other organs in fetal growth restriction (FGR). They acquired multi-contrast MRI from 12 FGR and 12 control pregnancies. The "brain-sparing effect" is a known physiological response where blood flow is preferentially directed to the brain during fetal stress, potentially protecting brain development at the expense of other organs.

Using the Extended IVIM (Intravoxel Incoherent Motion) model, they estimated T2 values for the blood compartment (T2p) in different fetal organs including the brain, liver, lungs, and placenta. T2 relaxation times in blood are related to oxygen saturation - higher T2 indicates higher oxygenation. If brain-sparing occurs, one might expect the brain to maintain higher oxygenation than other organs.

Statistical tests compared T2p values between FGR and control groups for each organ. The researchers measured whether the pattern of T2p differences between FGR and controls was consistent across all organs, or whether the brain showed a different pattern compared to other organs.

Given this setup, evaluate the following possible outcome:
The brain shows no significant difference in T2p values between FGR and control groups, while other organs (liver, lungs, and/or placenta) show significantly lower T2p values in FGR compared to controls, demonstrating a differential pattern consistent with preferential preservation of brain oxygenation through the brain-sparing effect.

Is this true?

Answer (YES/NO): NO